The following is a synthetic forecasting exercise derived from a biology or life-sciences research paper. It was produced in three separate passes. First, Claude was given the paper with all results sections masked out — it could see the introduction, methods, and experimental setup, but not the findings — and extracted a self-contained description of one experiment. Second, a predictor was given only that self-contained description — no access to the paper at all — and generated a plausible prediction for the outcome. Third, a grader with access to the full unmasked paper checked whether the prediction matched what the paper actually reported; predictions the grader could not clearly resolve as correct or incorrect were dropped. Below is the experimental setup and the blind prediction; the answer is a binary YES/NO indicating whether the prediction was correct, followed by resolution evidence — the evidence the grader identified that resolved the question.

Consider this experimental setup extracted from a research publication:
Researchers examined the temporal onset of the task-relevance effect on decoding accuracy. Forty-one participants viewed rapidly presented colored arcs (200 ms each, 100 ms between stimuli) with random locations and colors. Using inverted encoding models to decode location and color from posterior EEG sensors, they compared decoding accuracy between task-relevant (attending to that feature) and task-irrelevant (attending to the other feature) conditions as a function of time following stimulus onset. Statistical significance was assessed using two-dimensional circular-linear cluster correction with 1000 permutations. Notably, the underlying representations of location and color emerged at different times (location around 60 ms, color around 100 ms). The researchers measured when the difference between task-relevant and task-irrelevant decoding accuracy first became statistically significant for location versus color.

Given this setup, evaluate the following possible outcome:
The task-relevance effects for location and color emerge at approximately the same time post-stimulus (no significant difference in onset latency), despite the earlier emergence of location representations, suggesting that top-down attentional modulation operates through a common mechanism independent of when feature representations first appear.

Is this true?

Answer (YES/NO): YES